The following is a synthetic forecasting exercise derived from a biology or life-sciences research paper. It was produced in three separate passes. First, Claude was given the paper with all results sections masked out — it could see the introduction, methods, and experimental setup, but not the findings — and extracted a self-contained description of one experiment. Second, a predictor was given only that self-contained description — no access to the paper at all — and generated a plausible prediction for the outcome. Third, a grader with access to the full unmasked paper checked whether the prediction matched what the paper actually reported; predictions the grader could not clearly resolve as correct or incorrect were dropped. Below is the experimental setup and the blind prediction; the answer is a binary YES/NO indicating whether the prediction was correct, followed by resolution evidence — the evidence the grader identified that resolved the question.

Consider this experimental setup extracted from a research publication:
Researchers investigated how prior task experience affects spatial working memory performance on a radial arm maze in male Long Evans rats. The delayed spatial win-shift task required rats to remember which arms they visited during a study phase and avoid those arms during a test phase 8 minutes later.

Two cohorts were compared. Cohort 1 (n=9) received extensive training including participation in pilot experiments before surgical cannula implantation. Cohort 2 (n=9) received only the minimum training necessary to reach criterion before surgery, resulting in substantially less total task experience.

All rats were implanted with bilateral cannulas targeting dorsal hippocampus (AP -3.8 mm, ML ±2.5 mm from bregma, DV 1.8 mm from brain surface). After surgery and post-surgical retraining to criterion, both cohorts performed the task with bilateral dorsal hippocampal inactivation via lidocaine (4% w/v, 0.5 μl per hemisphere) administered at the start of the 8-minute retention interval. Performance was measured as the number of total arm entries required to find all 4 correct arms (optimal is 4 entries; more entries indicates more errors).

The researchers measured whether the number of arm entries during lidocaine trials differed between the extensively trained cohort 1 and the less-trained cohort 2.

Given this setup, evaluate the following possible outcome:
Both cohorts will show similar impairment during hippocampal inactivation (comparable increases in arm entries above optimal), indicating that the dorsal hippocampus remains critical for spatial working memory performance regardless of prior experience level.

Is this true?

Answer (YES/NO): NO